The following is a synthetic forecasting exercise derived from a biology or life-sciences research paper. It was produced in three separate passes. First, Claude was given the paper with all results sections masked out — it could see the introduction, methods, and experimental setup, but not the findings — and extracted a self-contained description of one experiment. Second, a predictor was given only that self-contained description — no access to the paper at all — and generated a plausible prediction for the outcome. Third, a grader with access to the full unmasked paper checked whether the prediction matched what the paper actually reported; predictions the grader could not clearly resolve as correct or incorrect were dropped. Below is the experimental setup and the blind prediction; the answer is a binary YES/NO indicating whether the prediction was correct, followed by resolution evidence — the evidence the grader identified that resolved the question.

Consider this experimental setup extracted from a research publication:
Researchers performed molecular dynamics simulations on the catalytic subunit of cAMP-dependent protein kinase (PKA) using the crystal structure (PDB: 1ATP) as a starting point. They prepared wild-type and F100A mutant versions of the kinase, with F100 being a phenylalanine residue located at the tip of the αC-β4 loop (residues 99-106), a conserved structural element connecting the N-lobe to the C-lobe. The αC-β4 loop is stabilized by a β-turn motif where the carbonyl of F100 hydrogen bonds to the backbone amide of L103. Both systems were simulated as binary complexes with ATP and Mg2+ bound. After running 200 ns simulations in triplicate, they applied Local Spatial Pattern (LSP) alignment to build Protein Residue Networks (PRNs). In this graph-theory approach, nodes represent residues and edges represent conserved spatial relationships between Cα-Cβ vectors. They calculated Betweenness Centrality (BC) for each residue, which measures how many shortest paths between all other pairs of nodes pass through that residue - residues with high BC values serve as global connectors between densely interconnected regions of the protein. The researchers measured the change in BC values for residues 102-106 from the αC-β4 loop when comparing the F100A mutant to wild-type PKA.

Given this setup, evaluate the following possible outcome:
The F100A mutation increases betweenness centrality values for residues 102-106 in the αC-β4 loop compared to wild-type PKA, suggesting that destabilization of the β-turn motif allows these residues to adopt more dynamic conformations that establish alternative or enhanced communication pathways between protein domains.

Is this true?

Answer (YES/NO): YES